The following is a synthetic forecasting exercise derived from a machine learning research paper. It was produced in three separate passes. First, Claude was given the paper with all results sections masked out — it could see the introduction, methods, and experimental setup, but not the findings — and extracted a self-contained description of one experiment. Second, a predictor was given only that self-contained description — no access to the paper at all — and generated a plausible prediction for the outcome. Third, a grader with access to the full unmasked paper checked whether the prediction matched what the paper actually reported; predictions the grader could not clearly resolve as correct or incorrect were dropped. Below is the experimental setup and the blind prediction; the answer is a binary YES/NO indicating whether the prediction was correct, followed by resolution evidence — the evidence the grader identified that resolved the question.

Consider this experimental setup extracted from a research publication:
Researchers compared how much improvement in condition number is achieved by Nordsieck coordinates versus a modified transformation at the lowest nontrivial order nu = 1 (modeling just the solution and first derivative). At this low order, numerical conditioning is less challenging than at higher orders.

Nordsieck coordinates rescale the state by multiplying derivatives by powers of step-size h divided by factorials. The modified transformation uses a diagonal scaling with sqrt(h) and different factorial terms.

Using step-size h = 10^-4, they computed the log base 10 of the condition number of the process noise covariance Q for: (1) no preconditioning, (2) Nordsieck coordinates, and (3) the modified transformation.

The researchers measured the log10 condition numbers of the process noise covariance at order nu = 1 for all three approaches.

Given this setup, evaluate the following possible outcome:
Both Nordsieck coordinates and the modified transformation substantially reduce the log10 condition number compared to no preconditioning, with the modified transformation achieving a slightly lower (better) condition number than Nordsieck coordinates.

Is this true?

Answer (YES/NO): NO